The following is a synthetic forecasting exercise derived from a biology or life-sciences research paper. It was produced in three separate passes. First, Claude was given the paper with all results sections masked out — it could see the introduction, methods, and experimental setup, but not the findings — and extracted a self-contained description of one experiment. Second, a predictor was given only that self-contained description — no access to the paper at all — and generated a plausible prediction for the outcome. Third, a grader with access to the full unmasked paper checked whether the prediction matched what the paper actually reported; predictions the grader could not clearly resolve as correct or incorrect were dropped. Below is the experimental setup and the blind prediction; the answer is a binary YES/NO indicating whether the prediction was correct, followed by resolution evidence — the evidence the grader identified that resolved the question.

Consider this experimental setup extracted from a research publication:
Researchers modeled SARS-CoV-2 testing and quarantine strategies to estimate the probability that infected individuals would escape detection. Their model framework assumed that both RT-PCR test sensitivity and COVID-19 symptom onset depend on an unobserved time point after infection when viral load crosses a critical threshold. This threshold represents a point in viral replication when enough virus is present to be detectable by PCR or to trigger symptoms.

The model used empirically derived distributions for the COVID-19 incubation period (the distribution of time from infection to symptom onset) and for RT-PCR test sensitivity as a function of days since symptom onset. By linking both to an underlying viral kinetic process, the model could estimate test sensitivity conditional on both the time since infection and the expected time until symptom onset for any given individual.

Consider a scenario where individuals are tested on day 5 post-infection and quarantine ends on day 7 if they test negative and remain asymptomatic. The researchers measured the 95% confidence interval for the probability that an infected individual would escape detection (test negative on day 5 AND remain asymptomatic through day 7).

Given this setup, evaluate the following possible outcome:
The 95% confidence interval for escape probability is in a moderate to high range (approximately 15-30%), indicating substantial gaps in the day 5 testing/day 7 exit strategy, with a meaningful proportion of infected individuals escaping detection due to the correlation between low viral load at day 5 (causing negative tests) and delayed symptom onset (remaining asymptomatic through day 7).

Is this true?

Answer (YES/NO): NO